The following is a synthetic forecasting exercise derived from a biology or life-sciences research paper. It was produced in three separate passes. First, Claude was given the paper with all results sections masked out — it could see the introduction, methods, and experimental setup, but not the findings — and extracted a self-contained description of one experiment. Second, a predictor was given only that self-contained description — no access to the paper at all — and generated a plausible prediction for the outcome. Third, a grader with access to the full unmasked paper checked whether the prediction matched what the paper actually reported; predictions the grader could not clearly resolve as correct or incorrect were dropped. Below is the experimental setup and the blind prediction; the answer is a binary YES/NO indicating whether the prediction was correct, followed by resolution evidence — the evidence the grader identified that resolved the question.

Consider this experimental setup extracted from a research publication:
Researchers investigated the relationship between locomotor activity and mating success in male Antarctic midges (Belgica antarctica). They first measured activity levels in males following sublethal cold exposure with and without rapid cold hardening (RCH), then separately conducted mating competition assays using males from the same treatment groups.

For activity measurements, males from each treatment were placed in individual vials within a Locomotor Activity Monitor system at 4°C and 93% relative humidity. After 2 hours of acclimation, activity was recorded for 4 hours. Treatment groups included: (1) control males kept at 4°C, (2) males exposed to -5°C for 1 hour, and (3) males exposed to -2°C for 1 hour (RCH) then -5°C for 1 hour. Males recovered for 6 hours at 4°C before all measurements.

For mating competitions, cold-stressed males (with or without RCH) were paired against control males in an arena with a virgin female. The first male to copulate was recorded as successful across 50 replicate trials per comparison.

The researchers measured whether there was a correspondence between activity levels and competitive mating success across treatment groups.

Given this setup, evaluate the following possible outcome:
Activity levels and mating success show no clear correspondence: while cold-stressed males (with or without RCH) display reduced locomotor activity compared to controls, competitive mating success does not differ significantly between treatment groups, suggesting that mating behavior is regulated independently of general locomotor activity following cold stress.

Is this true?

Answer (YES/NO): NO